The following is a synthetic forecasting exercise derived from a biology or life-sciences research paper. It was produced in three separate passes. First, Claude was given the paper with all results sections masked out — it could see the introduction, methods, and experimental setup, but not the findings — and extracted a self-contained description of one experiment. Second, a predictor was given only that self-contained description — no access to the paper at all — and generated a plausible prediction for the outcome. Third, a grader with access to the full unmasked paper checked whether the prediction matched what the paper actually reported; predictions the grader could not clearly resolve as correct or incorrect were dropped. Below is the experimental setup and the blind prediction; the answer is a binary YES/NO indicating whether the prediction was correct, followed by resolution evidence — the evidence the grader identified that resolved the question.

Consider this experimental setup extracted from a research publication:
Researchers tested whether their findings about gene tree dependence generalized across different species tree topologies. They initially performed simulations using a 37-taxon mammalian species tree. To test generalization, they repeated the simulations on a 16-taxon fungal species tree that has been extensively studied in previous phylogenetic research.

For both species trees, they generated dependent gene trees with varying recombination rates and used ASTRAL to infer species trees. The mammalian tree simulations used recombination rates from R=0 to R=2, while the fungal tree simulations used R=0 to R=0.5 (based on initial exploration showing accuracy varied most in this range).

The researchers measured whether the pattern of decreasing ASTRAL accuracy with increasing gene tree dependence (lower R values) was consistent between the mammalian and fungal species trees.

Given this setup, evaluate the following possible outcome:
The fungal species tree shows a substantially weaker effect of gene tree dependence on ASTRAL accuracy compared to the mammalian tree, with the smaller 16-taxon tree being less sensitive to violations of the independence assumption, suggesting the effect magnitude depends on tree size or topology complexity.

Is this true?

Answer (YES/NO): NO